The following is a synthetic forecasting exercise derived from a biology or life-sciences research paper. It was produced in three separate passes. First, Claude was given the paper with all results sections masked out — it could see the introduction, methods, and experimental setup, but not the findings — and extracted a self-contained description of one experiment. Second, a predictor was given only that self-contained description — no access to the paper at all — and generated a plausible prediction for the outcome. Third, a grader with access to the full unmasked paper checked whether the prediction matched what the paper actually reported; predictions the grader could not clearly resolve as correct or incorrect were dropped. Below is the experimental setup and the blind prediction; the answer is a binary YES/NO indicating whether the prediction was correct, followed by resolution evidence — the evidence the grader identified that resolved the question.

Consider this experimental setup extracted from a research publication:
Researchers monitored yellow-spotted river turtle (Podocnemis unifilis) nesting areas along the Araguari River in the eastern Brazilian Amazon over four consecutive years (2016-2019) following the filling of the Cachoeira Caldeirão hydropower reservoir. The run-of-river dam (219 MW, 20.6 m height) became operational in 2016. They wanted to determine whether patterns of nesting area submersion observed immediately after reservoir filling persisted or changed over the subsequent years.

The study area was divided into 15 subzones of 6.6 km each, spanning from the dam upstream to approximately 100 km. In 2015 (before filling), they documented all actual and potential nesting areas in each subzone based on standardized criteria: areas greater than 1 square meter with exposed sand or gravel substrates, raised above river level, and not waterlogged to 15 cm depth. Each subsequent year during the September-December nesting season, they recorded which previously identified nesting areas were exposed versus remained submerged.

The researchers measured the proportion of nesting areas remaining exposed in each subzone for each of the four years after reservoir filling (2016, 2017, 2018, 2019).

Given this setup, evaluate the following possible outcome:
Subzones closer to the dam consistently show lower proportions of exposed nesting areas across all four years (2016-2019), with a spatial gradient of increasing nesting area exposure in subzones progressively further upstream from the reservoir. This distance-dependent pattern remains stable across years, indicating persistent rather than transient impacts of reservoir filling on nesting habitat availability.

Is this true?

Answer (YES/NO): YES